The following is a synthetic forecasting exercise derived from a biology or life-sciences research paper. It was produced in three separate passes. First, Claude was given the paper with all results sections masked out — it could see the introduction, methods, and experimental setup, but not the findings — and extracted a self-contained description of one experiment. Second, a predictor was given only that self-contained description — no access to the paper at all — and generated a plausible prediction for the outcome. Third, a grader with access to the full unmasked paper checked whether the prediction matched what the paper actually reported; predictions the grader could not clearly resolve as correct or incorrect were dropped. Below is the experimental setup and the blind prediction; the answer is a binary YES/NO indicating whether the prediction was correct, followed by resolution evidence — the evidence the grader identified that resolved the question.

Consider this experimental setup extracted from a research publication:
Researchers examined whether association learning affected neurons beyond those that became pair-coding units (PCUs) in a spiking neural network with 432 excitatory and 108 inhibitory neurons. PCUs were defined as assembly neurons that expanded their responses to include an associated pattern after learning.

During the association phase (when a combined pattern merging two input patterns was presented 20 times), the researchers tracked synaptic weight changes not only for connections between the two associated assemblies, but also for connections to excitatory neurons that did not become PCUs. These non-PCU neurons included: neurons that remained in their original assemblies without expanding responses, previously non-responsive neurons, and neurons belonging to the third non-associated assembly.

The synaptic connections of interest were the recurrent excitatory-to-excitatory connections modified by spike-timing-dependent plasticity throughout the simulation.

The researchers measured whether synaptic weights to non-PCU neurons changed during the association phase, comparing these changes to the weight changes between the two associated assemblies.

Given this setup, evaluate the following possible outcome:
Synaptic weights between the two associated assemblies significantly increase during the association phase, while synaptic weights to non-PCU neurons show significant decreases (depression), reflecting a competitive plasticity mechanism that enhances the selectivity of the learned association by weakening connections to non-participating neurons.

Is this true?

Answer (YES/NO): NO